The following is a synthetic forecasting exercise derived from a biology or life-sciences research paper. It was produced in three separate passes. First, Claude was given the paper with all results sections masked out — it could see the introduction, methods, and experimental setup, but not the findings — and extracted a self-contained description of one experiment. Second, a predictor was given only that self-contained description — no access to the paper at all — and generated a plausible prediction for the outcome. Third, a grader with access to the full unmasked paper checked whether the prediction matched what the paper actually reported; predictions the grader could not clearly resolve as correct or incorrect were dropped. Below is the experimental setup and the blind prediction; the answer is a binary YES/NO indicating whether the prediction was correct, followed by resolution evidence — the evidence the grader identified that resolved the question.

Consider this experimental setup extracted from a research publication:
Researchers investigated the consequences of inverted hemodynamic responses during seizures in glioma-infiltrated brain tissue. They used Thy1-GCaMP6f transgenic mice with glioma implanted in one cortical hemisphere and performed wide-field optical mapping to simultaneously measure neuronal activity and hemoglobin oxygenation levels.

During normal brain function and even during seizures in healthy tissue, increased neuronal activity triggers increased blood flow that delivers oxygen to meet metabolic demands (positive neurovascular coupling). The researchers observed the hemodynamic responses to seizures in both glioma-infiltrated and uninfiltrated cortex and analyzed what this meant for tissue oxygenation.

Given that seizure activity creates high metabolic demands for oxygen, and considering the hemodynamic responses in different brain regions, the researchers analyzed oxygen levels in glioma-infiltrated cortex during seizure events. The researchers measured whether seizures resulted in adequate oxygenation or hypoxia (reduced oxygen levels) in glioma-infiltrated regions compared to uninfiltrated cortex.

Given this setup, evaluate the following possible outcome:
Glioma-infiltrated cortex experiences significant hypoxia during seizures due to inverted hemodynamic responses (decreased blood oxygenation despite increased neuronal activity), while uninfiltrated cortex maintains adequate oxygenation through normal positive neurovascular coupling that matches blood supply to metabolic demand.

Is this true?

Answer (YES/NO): NO